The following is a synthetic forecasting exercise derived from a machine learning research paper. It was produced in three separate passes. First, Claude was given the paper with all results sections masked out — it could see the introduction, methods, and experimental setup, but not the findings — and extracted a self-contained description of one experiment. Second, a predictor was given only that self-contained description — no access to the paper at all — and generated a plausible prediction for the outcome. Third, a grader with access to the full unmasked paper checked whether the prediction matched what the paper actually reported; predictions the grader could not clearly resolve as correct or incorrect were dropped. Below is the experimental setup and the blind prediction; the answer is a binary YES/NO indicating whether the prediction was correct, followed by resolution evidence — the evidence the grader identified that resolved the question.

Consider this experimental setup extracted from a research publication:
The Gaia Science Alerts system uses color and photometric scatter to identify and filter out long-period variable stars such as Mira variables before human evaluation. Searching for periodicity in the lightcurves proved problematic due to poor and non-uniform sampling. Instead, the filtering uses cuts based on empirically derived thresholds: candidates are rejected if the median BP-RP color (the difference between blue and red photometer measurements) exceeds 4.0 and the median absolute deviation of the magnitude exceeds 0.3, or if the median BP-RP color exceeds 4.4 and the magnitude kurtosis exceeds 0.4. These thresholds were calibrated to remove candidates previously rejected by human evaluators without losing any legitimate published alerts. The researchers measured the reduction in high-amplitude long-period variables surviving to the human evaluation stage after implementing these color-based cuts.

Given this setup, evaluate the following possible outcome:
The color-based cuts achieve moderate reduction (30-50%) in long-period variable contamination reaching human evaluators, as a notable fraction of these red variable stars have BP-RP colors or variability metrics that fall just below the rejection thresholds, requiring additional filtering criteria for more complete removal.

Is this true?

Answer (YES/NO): YES